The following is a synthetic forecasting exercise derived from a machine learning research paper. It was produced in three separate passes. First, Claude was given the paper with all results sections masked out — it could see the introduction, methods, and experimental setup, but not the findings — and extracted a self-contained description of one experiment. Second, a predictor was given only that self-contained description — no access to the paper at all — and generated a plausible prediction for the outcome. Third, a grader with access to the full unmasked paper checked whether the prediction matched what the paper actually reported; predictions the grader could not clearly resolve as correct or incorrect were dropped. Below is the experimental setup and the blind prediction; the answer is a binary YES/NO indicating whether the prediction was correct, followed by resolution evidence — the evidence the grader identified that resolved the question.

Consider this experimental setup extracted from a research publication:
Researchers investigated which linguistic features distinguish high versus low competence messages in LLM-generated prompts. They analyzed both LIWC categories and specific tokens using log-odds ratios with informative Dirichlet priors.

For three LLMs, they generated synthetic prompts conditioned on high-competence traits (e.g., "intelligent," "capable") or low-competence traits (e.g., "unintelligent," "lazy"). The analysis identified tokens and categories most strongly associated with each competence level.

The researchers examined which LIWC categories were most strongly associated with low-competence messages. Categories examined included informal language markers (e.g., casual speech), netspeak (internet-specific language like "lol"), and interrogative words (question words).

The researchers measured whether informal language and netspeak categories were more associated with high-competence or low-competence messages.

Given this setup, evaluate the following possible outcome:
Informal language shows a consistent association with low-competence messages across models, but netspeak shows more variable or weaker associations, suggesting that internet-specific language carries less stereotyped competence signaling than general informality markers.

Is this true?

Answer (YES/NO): NO